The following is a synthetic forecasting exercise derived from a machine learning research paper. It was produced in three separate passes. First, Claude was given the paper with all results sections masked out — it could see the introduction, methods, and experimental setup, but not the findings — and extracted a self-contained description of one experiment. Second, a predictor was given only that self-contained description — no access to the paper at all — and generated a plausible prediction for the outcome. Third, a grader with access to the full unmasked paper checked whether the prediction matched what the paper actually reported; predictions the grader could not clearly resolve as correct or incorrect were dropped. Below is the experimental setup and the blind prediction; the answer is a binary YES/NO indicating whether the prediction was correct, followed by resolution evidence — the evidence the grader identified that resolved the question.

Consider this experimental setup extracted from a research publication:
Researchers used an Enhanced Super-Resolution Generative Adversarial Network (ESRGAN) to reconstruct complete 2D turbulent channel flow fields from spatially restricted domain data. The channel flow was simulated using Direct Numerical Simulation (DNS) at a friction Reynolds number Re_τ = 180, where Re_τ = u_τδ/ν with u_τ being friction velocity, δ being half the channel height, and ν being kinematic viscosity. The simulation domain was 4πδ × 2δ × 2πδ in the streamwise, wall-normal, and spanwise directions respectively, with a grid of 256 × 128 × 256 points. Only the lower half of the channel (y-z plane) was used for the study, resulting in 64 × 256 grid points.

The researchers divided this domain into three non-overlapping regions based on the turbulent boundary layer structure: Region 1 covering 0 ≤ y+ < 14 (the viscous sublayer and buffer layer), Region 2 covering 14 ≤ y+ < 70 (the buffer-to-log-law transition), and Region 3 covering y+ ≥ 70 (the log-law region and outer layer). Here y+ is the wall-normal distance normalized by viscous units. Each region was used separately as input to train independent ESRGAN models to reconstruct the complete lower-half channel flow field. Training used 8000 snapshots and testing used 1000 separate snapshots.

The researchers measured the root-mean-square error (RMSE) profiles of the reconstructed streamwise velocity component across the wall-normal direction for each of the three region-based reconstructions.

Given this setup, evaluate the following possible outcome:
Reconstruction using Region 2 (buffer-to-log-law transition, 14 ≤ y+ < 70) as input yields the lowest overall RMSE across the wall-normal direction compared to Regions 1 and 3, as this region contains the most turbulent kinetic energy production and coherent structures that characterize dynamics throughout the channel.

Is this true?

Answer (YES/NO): YES